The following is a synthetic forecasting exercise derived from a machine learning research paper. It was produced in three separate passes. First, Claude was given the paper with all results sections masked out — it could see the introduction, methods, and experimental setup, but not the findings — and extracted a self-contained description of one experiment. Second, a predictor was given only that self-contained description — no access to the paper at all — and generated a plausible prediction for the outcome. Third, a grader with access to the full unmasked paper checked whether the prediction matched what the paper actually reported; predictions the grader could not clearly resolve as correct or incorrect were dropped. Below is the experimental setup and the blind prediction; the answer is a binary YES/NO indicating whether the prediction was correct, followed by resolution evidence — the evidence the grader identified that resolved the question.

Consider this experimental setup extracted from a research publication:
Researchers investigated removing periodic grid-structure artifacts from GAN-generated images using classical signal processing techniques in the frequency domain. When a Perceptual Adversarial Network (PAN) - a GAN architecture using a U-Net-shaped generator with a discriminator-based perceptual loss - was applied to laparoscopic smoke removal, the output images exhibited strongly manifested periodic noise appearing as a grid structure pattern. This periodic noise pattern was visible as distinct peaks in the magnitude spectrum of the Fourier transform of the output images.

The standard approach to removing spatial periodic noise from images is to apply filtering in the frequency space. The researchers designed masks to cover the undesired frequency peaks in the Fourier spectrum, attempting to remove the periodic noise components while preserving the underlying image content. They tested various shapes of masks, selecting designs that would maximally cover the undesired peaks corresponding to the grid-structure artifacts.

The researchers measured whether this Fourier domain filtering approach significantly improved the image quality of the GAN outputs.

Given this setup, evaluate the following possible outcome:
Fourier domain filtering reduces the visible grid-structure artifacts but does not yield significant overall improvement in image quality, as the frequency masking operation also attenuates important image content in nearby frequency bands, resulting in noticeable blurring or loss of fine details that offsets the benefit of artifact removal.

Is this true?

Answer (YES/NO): NO